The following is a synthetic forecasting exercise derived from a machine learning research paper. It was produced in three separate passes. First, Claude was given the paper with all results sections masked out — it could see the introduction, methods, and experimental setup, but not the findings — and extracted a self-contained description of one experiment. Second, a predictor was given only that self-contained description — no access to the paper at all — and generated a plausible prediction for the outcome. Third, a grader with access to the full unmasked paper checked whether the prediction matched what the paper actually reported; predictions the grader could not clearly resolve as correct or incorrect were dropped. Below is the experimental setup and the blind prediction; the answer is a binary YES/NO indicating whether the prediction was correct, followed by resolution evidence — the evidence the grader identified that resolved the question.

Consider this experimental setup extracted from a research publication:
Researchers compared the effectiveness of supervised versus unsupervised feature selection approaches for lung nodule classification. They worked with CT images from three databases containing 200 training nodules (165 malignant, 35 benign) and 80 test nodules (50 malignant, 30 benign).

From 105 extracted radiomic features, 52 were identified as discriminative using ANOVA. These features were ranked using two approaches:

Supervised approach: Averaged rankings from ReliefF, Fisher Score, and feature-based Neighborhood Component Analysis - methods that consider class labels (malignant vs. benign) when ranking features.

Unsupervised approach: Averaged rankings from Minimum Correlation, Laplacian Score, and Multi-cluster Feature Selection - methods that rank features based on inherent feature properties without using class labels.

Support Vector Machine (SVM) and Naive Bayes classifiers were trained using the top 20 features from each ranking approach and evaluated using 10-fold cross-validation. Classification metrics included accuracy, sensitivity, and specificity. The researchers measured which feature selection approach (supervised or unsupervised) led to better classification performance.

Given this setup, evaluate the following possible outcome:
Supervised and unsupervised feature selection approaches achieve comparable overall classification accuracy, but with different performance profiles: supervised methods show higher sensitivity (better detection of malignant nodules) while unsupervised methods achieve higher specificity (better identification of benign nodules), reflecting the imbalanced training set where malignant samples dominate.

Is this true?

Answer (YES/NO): NO